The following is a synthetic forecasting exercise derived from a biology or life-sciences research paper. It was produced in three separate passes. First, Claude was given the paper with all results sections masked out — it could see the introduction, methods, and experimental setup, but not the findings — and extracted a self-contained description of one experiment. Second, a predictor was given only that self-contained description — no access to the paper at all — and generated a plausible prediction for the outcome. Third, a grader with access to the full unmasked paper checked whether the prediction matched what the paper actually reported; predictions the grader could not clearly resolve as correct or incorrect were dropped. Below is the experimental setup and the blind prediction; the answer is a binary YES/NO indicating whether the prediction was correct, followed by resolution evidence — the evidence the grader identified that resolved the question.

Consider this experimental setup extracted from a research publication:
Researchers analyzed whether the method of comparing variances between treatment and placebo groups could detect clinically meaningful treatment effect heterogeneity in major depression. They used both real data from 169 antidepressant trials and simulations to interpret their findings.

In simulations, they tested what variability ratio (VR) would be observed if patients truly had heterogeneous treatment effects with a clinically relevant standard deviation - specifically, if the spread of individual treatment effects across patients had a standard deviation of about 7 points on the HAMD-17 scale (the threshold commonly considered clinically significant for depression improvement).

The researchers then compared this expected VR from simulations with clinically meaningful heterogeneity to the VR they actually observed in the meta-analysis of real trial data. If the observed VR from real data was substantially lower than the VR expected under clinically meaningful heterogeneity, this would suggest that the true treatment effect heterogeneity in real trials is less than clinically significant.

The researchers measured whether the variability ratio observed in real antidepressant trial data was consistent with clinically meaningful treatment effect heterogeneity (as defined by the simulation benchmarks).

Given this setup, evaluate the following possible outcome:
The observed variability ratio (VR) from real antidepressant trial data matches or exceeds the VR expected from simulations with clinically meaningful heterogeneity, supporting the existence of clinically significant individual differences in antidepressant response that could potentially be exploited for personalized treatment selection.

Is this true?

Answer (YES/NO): NO